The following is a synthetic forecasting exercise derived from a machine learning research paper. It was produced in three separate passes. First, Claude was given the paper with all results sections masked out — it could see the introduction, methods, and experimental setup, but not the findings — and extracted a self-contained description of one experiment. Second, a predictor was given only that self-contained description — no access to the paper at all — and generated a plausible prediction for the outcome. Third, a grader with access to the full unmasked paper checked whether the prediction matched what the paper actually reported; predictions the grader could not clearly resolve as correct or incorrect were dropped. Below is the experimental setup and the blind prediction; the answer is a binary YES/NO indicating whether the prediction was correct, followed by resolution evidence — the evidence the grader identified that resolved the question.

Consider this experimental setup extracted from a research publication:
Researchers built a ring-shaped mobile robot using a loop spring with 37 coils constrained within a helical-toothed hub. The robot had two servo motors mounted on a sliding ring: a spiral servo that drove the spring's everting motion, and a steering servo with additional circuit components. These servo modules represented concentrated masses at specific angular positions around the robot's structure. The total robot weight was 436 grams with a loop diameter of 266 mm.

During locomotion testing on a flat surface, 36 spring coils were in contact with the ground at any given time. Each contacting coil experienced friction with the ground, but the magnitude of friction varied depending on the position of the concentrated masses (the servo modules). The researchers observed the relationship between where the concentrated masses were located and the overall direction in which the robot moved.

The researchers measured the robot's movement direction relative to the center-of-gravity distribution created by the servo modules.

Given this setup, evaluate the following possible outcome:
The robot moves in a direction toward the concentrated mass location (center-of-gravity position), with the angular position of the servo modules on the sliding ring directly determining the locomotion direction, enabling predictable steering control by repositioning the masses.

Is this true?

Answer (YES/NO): NO